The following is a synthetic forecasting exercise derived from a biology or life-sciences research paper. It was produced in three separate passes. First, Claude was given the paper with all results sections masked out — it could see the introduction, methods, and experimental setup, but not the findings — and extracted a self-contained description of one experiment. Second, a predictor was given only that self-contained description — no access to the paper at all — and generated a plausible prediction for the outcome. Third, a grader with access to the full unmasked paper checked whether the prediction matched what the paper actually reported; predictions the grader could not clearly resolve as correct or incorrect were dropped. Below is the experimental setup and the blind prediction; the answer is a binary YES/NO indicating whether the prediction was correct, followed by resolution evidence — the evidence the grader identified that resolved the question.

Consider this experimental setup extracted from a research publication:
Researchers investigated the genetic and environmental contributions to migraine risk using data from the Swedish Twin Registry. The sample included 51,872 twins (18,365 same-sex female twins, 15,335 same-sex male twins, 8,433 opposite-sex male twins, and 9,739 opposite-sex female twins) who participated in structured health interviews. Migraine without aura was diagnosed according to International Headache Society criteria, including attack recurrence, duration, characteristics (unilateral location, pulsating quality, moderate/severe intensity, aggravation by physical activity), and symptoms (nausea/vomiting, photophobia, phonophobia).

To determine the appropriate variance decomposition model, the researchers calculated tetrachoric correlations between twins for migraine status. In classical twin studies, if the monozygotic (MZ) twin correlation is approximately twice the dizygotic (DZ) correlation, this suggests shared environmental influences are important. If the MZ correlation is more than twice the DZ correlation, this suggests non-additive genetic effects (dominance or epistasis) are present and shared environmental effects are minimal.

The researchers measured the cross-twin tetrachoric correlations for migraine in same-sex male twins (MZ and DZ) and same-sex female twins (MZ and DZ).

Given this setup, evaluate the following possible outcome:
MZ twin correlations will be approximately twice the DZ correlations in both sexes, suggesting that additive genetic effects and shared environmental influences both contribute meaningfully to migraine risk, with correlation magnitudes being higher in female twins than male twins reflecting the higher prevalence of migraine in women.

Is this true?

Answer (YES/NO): NO